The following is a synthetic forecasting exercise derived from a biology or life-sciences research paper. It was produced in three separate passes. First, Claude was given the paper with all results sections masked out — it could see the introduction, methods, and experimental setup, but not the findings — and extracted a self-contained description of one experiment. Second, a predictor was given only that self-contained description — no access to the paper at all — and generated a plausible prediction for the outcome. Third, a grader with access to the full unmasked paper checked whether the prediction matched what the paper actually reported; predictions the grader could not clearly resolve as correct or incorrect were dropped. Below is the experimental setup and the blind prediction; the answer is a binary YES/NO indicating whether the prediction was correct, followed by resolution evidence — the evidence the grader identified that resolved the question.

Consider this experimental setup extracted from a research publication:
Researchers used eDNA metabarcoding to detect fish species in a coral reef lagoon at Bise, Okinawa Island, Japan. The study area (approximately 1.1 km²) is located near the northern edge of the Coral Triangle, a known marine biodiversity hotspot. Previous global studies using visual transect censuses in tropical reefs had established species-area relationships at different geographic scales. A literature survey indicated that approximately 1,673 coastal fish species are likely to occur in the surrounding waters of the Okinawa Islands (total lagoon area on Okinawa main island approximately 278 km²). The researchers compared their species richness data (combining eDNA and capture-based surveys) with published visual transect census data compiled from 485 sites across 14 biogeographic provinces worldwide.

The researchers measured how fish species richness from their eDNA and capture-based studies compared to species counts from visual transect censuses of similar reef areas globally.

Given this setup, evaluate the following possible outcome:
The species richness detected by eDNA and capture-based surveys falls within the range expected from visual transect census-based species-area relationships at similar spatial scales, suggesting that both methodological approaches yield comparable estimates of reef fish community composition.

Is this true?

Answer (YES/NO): NO